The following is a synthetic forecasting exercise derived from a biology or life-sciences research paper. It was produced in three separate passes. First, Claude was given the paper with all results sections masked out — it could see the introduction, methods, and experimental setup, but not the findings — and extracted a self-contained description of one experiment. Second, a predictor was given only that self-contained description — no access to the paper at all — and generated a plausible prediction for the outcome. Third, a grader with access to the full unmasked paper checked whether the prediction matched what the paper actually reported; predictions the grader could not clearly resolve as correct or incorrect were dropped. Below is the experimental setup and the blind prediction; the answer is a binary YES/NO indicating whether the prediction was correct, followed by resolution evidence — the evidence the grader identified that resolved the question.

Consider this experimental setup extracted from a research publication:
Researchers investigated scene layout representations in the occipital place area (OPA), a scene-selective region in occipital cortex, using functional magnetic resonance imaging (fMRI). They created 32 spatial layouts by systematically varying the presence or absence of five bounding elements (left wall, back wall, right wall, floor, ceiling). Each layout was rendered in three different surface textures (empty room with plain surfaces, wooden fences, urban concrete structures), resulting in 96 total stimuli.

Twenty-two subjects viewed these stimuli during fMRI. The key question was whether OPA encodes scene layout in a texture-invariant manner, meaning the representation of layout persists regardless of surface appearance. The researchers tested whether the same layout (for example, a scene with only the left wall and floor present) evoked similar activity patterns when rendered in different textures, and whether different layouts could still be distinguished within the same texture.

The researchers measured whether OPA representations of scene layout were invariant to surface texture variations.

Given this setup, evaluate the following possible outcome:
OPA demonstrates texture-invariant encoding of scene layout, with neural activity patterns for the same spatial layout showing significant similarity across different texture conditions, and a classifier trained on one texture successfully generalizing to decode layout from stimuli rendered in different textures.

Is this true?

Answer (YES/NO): YES